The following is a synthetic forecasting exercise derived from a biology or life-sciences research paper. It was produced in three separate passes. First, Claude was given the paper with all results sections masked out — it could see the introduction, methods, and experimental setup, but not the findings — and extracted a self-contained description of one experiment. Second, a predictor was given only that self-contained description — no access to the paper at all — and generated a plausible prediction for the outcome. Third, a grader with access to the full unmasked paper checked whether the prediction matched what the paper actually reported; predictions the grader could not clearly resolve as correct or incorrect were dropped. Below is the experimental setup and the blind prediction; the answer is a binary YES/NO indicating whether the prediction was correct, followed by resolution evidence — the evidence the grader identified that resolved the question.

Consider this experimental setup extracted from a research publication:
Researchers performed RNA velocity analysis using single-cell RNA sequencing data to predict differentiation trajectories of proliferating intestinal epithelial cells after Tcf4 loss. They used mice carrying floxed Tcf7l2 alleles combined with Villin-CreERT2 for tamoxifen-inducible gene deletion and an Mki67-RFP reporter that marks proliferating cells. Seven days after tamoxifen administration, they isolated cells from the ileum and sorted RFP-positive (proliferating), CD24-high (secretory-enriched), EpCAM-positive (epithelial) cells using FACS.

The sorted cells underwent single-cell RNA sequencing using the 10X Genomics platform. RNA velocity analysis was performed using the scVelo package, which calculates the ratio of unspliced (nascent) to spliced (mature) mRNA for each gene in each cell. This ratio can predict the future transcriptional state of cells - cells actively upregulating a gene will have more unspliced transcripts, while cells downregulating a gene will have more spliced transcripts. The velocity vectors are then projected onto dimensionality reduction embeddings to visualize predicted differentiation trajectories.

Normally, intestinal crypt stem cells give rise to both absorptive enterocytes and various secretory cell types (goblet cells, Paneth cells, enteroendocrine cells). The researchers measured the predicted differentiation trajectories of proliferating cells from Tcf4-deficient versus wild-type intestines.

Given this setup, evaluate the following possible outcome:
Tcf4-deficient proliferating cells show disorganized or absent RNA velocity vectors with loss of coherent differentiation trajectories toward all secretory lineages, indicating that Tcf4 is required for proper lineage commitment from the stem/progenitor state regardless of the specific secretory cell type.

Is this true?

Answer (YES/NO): NO